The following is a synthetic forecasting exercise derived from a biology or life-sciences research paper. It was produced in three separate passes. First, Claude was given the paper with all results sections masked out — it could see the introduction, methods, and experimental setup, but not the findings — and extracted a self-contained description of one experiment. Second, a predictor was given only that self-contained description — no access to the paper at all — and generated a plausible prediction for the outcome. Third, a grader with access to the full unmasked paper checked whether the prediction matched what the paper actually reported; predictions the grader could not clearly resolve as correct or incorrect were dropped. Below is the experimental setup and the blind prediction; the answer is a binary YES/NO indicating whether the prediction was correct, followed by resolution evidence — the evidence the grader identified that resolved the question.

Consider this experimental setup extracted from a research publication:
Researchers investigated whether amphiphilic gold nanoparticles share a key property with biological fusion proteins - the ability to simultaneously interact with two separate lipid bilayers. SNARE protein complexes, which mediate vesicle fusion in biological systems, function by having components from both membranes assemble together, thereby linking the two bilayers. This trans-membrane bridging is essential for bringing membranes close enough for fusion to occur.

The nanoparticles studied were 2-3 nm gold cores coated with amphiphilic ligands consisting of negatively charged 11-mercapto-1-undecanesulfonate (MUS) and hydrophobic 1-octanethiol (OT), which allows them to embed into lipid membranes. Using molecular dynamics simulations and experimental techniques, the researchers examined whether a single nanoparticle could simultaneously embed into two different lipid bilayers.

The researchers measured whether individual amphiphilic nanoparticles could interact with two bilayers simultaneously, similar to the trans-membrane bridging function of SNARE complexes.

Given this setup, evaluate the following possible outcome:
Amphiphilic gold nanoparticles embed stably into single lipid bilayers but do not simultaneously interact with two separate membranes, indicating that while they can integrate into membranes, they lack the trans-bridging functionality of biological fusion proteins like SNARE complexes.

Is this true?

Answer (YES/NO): NO